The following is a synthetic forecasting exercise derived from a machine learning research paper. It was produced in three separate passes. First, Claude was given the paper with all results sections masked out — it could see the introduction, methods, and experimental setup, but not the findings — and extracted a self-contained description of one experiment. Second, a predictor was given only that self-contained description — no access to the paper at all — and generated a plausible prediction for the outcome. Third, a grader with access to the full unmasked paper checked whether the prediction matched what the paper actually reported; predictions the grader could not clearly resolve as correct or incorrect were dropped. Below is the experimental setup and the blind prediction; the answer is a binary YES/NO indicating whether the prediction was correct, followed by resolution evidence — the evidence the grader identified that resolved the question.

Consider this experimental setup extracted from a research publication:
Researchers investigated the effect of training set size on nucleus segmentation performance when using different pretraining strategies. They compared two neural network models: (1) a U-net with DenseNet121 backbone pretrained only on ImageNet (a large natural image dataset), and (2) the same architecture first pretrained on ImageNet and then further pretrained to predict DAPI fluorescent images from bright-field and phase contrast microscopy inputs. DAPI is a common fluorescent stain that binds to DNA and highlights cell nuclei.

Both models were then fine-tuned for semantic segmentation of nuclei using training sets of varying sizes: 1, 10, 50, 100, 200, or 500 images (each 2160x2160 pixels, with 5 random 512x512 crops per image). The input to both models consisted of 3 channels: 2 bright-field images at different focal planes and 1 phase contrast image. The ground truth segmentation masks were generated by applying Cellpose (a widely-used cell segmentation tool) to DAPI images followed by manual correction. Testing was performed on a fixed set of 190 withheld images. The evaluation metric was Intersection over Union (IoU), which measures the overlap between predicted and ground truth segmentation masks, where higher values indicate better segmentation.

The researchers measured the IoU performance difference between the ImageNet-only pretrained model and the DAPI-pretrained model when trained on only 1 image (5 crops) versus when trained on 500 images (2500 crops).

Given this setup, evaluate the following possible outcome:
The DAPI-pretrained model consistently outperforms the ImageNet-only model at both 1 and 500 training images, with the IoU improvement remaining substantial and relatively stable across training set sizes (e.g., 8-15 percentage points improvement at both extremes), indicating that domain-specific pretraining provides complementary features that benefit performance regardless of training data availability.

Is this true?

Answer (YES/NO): NO